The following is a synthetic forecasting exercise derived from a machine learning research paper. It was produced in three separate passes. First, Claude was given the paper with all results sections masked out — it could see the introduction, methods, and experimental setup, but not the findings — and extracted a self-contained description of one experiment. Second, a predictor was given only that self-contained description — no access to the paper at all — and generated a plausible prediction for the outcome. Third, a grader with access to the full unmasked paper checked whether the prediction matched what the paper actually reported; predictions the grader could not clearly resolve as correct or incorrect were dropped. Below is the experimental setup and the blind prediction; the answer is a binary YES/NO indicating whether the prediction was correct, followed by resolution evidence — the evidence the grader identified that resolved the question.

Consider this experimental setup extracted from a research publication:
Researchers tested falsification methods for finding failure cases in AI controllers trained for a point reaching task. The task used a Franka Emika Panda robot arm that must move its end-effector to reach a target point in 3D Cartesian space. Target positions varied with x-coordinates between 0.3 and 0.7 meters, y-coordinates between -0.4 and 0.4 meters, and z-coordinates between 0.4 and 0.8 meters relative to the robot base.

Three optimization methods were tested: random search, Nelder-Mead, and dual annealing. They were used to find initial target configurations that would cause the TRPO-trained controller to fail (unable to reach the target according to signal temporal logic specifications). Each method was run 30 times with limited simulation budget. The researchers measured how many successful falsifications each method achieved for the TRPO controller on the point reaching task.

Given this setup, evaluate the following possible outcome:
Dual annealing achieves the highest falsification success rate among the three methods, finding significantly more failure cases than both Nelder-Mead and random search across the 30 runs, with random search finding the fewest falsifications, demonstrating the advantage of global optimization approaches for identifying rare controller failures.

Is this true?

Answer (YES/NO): YES